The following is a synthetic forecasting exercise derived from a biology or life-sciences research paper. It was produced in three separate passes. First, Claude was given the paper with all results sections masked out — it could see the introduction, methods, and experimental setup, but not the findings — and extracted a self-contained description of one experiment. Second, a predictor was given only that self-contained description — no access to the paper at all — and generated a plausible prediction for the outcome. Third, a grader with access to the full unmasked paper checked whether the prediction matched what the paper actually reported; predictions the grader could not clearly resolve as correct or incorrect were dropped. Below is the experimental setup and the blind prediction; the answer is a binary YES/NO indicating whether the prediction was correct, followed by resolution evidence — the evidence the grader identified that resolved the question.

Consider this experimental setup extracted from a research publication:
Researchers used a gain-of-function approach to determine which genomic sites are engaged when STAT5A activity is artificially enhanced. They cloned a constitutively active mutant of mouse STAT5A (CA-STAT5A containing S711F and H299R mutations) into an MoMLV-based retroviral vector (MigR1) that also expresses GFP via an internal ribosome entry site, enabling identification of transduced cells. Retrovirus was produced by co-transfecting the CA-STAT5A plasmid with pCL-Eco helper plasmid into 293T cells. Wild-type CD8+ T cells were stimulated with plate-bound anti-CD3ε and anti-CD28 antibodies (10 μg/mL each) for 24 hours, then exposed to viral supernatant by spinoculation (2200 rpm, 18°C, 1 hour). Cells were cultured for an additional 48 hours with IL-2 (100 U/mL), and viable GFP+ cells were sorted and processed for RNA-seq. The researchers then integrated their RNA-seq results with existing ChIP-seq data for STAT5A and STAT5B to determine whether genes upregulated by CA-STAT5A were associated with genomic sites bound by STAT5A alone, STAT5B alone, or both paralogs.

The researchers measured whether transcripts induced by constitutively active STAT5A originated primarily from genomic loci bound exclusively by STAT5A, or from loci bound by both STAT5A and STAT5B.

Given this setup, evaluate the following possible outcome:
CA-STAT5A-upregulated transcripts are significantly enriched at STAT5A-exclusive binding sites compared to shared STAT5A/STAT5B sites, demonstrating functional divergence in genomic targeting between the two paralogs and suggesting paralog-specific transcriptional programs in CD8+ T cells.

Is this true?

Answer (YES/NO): NO